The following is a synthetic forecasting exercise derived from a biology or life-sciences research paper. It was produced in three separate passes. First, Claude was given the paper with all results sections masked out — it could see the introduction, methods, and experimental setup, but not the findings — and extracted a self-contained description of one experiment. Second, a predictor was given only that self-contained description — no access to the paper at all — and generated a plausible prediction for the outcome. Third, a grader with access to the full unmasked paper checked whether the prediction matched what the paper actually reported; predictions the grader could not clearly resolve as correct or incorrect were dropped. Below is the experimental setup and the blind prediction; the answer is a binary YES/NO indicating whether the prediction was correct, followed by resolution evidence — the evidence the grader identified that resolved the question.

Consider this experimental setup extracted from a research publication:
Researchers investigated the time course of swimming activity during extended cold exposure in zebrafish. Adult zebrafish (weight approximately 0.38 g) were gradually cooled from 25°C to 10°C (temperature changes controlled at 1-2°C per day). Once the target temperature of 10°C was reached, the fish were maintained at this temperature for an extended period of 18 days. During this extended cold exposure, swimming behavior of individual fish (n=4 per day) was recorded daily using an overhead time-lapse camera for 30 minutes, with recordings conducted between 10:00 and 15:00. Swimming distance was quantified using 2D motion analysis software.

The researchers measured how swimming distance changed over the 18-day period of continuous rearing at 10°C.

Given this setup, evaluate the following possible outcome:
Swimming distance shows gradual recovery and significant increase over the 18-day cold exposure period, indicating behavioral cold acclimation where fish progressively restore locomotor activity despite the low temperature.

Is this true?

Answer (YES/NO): NO